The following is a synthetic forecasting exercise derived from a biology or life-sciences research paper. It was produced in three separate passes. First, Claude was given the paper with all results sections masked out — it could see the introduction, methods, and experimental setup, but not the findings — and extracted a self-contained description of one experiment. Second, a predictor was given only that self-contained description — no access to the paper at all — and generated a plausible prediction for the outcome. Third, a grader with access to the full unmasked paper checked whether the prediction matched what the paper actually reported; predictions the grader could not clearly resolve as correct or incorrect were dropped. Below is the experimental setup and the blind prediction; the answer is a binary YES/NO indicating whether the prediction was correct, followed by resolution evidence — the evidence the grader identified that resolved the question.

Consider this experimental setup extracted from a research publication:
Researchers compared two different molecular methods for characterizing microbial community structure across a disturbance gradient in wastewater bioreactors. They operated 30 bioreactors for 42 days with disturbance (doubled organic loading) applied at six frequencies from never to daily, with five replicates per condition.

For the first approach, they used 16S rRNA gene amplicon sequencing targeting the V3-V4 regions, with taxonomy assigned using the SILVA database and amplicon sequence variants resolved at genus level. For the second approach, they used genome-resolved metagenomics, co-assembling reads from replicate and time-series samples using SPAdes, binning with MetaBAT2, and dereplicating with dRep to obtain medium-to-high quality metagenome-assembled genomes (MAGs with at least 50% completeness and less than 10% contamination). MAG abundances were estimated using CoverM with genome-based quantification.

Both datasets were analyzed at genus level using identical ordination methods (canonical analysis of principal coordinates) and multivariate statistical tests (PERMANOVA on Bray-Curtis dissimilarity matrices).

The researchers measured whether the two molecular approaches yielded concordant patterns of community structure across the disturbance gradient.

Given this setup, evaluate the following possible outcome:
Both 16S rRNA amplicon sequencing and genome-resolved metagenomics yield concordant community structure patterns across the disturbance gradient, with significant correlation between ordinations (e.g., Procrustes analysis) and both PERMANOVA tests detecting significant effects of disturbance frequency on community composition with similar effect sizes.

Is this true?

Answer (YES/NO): NO